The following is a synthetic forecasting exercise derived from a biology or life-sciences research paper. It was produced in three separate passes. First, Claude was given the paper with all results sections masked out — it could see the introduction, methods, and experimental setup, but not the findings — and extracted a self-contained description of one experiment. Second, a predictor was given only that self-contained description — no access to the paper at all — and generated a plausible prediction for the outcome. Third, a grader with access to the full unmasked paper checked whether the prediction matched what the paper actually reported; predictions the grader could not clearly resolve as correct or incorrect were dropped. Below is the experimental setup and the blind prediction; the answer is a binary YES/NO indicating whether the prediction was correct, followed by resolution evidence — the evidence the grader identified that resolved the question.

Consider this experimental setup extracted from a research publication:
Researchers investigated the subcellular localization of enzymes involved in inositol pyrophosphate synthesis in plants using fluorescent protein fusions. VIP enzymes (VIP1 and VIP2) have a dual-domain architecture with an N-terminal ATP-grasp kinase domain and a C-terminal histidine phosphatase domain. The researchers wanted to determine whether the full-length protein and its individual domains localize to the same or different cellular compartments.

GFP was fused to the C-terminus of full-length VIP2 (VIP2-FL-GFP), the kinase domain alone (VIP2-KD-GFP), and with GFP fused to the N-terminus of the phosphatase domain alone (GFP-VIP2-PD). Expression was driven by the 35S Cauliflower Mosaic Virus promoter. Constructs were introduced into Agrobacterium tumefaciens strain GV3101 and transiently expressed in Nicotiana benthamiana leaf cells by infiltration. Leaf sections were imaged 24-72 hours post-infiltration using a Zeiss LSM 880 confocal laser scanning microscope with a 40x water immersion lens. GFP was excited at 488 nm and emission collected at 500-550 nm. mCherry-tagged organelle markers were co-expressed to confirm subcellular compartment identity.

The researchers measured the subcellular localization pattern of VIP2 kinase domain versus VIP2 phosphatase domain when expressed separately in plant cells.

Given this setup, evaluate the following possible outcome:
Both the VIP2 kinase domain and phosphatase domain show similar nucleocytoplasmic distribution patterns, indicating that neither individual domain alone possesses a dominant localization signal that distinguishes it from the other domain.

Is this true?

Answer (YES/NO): NO